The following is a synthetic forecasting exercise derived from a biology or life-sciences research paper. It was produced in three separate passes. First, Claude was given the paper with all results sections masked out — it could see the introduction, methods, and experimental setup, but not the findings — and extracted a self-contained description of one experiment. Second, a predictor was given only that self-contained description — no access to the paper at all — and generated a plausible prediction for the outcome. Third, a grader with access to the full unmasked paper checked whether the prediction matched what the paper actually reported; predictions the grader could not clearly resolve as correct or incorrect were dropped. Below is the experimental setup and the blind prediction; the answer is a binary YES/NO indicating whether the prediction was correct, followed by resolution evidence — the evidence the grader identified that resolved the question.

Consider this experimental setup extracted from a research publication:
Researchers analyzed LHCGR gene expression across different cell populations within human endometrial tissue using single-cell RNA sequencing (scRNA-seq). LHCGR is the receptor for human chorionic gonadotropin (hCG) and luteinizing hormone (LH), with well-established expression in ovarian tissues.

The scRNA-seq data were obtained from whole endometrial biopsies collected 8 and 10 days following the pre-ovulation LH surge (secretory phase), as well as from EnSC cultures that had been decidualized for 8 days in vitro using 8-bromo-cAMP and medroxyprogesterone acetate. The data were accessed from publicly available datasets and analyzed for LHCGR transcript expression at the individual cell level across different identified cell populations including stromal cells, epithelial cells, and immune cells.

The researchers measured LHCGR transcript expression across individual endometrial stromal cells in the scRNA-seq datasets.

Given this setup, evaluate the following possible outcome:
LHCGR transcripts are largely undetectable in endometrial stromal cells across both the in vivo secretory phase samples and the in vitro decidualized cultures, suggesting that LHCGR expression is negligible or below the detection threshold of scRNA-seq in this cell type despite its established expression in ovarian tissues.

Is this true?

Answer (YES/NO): NO